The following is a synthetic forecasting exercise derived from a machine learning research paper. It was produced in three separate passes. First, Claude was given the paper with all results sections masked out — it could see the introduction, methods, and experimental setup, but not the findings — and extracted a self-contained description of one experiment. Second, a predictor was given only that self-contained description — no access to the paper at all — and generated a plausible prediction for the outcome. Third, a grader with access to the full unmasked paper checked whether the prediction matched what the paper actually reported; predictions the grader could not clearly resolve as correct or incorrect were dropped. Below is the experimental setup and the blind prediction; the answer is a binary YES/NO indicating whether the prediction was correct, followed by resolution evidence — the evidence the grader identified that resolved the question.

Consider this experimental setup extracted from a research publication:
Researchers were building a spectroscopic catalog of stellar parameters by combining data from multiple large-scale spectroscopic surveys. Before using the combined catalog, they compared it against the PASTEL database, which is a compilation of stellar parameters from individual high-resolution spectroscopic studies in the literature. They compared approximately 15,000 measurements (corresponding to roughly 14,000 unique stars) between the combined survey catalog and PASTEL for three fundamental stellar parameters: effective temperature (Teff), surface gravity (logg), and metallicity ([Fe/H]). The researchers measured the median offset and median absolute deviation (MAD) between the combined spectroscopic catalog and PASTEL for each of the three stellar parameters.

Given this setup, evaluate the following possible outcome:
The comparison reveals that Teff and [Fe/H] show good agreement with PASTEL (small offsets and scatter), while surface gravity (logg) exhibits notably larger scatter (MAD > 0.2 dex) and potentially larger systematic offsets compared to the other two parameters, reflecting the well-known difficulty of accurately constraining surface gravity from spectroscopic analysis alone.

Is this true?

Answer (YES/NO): NO